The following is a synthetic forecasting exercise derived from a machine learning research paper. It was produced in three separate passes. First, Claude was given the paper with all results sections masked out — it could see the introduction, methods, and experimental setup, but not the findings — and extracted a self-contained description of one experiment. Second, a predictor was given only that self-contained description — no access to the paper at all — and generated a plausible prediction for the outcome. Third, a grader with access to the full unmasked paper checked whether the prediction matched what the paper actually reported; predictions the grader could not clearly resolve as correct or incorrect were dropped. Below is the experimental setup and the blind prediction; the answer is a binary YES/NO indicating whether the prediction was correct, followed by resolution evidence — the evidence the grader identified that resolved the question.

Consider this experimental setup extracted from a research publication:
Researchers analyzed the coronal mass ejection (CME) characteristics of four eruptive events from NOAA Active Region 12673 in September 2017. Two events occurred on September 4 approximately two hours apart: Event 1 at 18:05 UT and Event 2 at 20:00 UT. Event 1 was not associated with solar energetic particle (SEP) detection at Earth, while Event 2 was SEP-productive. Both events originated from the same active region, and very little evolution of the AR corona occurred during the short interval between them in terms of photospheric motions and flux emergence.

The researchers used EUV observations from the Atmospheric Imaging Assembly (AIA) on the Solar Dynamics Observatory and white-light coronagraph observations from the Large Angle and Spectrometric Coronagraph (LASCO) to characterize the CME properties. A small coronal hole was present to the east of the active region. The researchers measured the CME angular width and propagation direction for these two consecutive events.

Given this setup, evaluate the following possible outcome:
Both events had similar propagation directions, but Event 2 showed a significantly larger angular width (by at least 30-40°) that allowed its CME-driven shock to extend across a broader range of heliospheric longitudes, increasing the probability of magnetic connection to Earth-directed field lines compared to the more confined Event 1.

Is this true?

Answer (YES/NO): NO